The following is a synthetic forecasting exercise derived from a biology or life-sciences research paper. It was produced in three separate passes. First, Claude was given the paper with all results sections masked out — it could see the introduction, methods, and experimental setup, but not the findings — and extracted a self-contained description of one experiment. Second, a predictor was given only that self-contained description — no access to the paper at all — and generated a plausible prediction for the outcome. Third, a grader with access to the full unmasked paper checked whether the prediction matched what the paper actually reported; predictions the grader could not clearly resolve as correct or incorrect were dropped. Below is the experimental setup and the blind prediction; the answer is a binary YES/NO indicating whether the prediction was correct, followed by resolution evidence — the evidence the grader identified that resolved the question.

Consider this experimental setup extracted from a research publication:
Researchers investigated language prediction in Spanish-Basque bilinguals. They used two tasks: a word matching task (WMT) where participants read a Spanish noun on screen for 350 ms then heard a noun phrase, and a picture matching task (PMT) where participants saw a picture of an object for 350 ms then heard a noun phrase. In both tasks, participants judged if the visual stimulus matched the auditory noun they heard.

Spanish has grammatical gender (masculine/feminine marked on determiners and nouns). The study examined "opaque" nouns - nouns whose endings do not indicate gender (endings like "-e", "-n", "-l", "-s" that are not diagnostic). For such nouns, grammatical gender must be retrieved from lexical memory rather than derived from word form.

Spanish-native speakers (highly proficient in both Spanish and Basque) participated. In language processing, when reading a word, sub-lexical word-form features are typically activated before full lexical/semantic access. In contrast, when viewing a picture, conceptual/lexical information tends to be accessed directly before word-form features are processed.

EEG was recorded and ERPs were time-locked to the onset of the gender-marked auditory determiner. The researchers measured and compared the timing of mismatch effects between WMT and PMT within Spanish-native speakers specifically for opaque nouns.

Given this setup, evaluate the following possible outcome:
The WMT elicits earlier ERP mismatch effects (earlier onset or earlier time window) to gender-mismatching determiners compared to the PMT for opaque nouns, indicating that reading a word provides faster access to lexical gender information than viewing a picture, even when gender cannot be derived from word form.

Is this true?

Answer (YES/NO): NO